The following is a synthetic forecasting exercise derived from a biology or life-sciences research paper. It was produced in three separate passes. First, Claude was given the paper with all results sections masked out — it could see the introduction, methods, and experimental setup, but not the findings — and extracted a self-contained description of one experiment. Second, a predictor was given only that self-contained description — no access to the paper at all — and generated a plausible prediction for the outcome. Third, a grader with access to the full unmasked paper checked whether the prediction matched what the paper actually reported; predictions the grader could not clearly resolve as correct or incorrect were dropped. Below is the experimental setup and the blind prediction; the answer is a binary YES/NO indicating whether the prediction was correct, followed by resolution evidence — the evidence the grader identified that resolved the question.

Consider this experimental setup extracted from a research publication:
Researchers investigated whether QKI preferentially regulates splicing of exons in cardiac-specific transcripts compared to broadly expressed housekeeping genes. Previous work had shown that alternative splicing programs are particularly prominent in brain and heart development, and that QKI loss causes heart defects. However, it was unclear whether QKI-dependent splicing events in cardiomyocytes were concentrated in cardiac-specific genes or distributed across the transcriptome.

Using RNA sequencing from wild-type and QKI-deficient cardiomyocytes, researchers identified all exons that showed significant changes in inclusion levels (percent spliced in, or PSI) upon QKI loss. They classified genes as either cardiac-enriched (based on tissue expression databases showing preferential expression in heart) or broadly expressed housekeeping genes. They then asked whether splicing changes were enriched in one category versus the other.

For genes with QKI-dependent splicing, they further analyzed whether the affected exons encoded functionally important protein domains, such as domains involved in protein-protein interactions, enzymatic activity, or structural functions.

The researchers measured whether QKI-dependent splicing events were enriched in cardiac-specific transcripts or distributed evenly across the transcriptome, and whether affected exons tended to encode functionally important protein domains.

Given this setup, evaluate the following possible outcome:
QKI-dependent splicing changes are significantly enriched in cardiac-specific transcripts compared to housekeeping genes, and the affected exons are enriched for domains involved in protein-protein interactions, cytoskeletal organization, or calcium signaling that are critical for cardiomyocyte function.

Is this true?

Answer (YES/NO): YES